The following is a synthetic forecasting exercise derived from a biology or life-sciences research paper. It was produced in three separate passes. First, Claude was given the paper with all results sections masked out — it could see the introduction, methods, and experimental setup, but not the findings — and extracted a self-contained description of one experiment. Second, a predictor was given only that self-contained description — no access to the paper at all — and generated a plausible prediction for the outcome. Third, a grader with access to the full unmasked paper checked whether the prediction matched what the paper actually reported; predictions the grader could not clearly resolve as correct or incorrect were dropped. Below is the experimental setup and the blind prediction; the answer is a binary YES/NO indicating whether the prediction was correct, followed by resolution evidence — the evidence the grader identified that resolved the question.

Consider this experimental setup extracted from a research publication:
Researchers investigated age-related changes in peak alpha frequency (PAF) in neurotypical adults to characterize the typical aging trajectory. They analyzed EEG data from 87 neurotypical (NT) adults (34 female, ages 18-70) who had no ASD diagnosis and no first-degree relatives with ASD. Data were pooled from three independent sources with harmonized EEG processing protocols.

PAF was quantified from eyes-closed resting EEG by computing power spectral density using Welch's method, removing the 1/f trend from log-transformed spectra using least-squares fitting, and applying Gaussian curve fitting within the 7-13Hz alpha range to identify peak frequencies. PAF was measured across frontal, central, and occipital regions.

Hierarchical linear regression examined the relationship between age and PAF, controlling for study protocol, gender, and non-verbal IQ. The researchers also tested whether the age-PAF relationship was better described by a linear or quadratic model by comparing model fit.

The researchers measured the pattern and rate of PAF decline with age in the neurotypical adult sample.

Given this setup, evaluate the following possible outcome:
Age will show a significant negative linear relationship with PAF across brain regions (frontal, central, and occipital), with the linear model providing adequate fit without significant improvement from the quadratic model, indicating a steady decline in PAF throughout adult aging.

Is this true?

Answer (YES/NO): NO